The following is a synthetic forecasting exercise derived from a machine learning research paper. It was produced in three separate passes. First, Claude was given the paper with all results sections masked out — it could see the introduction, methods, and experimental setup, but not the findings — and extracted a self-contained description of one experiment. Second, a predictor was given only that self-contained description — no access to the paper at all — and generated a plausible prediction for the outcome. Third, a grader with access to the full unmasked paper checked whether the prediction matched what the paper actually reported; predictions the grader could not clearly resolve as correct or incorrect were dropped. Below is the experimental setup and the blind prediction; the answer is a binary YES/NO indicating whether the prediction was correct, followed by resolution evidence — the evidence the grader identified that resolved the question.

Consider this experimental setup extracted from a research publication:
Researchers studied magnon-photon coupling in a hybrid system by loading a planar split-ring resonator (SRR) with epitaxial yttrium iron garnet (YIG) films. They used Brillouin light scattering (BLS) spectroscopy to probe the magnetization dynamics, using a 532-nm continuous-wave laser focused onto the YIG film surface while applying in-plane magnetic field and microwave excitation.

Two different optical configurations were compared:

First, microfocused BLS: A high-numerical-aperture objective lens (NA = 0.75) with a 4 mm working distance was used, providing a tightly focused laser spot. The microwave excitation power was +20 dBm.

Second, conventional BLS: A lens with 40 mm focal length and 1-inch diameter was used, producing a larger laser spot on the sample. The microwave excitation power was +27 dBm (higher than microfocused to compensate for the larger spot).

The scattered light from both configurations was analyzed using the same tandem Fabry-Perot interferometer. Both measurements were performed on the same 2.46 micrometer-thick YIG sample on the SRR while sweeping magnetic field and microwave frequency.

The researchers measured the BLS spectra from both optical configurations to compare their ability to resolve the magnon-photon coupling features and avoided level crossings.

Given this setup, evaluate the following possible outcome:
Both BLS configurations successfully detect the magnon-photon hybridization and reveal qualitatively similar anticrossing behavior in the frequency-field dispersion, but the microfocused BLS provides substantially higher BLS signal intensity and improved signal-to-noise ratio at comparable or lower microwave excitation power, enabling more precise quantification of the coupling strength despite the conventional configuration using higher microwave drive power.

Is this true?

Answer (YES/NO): NO